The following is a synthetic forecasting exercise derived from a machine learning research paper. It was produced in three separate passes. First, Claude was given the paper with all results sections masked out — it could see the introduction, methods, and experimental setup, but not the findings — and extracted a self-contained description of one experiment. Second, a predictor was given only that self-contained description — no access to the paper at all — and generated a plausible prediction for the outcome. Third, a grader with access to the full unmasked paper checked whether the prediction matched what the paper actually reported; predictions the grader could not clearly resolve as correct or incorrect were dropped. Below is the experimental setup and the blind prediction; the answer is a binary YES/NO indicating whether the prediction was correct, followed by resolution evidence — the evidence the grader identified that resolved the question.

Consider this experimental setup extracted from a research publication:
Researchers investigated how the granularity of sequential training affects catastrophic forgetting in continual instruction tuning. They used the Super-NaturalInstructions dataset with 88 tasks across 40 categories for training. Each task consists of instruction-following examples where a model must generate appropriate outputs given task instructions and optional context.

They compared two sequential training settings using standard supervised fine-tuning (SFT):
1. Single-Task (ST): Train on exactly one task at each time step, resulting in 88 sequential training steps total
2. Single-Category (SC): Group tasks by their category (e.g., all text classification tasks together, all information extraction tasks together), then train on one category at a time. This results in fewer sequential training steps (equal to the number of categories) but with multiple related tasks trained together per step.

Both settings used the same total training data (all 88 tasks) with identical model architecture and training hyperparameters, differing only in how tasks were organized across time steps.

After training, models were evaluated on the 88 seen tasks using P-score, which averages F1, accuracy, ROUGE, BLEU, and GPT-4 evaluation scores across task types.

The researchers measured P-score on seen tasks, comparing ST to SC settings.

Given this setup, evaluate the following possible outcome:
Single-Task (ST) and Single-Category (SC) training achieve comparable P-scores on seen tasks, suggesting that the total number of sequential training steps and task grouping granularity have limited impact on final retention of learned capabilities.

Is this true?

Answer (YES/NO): NO